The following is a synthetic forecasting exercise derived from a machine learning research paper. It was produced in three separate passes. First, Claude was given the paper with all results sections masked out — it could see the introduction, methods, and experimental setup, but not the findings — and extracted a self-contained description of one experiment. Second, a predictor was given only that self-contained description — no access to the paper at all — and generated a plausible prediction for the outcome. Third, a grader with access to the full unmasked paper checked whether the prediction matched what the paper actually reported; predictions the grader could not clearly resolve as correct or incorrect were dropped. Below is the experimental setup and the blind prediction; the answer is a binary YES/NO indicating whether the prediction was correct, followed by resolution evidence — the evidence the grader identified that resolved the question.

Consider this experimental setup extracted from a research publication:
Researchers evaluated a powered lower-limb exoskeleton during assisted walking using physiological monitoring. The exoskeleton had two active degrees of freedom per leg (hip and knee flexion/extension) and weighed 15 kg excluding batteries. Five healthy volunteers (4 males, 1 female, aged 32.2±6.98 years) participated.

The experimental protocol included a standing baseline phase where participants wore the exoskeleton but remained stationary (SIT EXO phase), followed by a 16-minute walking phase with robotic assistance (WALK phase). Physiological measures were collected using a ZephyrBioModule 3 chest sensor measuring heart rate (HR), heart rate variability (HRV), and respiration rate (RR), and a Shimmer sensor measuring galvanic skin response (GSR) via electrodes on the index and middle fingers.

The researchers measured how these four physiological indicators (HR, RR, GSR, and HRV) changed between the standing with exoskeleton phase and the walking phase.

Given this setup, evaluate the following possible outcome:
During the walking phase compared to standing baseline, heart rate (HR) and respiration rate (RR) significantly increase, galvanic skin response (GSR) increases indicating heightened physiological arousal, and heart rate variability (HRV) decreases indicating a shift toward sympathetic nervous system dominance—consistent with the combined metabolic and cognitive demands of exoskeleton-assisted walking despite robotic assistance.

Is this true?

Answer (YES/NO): NO